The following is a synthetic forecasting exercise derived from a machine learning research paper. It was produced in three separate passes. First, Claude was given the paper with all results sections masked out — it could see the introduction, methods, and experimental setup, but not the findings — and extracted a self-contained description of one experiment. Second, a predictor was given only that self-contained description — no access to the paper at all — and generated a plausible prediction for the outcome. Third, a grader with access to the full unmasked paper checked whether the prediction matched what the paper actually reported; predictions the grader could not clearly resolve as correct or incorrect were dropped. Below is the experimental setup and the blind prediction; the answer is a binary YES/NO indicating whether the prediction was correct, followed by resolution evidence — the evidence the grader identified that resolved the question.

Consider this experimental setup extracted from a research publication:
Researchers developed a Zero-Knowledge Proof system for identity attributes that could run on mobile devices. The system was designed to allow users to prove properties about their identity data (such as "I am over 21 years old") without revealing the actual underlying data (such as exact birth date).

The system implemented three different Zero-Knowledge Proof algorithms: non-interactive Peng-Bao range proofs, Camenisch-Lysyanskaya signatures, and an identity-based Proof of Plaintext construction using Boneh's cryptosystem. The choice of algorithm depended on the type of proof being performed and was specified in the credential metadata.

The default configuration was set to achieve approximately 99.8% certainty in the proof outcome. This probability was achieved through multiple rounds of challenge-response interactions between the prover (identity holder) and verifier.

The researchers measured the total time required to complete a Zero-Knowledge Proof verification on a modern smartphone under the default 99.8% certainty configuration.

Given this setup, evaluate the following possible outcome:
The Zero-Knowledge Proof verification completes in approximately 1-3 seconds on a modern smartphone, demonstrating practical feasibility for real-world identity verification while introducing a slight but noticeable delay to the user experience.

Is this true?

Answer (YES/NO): NO